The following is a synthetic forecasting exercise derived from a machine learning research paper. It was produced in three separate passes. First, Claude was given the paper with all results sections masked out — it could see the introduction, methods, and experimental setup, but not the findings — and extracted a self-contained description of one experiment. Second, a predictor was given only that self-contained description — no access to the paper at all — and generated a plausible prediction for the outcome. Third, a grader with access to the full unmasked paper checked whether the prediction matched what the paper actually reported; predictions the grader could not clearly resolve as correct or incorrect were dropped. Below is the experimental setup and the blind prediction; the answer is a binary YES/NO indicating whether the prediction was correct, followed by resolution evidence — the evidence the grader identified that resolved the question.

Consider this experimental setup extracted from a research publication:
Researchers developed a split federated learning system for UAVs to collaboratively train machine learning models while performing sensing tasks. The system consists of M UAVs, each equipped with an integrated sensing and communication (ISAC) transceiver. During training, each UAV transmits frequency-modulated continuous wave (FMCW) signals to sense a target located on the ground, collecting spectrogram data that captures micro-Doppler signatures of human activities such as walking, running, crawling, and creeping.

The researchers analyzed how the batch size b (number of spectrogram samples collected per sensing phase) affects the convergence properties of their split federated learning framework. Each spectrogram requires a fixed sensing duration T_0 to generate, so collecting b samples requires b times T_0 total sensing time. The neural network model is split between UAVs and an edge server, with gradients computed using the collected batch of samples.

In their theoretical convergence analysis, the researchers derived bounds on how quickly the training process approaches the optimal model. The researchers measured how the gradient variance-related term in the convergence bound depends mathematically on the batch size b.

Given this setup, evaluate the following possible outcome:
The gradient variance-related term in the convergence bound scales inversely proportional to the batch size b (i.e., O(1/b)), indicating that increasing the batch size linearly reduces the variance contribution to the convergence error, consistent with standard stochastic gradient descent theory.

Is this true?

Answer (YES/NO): YES